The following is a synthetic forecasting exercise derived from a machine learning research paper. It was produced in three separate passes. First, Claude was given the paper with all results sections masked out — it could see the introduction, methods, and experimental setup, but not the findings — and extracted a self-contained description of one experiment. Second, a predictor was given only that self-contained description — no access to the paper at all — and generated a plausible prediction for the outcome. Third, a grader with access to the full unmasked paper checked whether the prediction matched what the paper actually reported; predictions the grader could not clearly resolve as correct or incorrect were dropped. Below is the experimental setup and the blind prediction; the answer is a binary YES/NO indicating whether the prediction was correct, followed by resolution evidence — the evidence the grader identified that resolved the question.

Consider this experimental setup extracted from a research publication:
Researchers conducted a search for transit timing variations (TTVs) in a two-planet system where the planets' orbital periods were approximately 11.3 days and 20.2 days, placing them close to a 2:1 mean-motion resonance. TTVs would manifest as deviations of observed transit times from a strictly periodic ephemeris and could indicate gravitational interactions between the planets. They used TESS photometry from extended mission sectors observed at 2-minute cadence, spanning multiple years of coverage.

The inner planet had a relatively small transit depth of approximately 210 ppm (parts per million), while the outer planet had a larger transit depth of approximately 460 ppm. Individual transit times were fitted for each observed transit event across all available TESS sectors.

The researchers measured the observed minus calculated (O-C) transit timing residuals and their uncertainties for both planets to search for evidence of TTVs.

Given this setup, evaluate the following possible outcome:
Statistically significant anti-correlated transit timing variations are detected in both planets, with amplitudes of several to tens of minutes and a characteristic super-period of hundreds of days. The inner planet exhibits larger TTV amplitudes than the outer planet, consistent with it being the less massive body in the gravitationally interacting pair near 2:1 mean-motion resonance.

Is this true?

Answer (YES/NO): NO